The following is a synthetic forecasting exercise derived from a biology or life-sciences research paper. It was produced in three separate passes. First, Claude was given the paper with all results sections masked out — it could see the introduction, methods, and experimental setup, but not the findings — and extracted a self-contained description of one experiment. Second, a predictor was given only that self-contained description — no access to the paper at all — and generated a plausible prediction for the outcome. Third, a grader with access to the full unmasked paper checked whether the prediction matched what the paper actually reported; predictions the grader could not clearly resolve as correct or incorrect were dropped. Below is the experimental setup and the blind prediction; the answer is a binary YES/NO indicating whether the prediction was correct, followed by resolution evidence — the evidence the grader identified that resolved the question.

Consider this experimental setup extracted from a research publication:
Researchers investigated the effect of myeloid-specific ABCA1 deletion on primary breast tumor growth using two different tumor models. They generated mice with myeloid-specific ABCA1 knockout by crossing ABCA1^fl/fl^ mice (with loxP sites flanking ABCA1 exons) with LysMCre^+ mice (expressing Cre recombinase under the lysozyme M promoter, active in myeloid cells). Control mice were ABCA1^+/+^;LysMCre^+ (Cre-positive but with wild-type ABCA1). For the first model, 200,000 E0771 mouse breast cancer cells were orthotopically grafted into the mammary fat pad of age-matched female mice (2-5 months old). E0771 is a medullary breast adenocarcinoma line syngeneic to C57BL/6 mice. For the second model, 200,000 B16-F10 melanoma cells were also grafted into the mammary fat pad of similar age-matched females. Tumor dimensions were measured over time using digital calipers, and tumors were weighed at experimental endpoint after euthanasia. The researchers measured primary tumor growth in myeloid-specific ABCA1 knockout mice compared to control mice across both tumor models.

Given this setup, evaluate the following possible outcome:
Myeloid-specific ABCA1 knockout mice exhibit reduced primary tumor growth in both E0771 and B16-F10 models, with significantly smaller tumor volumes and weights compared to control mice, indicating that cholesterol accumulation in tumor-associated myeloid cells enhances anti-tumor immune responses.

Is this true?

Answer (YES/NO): NO